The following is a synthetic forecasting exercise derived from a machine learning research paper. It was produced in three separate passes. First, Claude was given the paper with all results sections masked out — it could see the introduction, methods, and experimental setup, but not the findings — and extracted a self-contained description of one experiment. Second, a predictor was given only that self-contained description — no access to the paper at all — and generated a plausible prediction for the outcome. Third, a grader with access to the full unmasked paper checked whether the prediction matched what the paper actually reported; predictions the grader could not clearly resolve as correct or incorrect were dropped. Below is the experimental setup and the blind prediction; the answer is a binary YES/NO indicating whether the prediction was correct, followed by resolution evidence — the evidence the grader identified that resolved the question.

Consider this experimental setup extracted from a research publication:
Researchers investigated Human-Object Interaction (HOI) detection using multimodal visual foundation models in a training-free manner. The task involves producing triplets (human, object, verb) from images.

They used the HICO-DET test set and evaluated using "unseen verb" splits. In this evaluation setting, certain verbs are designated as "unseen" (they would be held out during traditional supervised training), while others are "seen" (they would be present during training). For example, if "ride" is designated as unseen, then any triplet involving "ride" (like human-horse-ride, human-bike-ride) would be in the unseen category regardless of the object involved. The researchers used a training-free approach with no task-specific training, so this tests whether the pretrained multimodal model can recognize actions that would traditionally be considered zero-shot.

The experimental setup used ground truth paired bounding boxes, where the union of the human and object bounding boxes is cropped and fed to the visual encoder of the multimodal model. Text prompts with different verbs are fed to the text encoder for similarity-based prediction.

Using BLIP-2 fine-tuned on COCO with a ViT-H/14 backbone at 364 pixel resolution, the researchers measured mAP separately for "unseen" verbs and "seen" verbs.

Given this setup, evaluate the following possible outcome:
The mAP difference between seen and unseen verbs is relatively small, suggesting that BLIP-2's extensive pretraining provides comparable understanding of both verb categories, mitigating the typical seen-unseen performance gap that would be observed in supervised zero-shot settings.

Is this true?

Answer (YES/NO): YES